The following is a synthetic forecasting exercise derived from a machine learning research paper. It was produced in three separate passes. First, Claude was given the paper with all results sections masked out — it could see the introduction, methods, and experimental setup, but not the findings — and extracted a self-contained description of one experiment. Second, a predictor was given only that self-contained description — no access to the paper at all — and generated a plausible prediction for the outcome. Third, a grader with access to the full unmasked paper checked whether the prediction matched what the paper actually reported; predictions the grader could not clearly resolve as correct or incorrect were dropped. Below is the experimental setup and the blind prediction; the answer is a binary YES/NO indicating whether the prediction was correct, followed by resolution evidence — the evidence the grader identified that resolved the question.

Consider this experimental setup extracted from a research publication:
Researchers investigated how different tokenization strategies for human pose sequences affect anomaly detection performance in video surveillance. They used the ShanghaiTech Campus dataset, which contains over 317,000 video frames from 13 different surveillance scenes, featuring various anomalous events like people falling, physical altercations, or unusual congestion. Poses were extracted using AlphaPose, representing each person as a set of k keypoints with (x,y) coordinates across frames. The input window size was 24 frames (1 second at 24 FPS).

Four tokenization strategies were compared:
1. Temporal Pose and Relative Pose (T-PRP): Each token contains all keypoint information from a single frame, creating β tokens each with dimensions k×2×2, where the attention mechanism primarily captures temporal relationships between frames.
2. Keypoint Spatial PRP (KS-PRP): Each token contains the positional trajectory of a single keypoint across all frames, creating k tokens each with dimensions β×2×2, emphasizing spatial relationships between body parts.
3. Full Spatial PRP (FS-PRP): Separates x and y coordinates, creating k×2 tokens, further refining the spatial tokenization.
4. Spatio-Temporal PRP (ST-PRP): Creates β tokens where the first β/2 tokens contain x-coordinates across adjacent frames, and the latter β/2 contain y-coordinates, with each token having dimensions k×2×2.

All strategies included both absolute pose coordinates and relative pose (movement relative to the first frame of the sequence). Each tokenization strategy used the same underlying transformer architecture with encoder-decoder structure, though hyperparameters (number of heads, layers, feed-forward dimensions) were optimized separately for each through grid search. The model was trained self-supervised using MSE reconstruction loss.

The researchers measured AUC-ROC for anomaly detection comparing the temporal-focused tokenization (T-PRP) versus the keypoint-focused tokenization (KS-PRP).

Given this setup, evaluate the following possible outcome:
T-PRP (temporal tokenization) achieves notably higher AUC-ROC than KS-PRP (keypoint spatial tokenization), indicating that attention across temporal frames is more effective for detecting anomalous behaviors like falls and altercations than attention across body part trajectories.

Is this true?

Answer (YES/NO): YES